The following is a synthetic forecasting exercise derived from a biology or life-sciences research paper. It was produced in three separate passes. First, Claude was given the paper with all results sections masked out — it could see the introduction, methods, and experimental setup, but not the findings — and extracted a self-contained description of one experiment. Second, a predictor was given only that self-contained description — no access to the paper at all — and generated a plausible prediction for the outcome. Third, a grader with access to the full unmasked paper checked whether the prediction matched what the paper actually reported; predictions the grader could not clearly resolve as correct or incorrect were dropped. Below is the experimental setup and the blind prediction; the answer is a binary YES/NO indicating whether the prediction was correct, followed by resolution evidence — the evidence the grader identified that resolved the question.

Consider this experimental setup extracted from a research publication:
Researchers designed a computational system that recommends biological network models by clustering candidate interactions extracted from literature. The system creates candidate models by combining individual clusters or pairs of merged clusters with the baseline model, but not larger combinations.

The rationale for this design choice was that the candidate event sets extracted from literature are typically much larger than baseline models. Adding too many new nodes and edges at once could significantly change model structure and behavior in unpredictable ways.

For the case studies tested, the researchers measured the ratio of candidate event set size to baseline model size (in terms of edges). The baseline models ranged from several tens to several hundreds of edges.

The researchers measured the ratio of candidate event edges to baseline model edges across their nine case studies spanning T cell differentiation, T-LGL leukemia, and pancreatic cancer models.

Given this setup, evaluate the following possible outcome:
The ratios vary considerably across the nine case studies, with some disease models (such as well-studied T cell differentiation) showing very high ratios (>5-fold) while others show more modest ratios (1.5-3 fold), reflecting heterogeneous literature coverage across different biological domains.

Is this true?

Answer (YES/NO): NO